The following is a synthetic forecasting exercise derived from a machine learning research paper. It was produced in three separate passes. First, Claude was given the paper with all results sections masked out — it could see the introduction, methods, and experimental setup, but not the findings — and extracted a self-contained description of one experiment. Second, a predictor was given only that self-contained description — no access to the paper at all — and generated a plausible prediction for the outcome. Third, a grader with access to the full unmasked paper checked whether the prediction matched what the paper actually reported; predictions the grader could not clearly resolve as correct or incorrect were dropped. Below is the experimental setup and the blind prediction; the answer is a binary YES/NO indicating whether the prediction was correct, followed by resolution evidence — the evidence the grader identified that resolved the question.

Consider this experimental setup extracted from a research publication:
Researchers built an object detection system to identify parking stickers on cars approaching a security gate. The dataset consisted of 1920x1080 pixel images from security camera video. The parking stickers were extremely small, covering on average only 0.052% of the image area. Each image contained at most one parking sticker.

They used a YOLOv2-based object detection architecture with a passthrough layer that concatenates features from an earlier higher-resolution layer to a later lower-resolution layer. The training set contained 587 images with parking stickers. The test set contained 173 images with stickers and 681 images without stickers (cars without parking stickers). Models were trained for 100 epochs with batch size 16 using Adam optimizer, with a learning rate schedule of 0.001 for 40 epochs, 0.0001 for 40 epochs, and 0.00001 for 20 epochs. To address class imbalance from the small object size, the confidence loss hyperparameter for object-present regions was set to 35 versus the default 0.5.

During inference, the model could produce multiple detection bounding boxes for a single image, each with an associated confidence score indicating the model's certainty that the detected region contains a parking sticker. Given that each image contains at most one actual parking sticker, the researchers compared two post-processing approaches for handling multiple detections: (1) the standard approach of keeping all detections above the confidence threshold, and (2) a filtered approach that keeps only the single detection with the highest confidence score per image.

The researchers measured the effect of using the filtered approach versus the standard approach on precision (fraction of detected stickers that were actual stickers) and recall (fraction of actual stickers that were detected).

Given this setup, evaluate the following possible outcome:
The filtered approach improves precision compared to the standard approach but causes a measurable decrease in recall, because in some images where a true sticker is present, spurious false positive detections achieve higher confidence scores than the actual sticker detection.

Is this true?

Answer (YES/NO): NO